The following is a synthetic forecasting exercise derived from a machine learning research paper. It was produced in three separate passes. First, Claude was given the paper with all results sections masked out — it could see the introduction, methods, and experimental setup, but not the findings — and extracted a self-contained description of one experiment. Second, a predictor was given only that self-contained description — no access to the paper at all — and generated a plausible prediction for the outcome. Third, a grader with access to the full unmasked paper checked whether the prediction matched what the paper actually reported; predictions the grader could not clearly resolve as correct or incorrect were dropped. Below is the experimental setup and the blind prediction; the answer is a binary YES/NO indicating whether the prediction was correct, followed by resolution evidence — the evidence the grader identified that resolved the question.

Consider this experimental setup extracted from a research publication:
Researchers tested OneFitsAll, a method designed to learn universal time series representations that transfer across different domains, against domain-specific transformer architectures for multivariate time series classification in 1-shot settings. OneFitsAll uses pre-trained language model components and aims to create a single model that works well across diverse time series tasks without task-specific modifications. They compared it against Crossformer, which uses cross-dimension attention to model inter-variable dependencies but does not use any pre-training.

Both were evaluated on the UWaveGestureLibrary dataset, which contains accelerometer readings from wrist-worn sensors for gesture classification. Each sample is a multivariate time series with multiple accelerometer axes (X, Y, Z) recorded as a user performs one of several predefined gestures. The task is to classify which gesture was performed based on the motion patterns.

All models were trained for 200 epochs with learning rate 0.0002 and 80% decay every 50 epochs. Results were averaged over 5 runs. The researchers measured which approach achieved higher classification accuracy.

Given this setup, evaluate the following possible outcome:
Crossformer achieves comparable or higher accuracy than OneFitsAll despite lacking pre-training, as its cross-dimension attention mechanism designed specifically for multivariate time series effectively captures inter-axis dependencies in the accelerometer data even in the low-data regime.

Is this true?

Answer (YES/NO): NO